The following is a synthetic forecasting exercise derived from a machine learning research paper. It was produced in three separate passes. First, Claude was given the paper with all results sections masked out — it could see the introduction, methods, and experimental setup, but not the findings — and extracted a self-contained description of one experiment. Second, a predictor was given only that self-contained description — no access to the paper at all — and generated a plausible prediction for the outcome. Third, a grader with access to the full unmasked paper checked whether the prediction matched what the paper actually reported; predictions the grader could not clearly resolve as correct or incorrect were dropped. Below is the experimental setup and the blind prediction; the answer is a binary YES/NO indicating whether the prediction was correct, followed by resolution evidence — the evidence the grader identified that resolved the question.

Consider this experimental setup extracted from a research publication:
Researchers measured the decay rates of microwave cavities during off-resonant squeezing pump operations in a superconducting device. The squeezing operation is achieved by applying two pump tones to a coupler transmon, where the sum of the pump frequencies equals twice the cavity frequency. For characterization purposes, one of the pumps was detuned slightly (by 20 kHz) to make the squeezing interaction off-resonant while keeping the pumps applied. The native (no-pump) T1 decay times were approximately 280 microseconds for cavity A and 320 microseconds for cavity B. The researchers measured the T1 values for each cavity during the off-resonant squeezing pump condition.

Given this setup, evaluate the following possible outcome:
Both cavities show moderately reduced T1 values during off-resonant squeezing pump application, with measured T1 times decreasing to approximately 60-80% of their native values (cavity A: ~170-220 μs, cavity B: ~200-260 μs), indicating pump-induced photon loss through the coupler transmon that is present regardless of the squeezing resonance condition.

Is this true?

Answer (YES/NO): NO